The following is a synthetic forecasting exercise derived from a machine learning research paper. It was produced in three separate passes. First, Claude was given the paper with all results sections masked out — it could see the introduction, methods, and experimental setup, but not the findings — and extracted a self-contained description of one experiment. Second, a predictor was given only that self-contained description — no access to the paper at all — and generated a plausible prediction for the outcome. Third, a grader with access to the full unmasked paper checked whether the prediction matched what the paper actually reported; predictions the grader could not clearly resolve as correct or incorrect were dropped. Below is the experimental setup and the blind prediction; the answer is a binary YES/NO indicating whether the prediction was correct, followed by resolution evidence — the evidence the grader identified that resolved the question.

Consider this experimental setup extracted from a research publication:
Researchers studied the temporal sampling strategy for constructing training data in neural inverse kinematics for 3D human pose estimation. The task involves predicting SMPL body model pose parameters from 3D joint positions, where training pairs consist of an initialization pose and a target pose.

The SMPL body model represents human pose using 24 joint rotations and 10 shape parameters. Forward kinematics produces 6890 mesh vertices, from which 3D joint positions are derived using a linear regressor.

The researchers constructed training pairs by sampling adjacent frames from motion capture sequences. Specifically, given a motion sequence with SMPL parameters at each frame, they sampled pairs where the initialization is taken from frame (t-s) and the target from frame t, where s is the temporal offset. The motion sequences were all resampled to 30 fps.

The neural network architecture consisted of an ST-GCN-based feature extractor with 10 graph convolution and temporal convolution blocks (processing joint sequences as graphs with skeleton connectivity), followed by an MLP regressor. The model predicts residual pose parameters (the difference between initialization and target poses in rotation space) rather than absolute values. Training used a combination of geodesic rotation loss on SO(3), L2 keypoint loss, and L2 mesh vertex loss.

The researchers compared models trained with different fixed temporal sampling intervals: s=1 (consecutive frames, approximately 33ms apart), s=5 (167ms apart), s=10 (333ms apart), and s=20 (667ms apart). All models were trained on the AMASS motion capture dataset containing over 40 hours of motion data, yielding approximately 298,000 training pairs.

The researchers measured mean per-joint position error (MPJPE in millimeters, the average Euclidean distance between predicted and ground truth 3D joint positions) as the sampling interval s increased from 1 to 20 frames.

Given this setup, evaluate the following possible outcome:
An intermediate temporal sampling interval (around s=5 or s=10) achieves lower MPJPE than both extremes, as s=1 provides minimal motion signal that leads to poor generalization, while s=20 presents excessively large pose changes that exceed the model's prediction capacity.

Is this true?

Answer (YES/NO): NO